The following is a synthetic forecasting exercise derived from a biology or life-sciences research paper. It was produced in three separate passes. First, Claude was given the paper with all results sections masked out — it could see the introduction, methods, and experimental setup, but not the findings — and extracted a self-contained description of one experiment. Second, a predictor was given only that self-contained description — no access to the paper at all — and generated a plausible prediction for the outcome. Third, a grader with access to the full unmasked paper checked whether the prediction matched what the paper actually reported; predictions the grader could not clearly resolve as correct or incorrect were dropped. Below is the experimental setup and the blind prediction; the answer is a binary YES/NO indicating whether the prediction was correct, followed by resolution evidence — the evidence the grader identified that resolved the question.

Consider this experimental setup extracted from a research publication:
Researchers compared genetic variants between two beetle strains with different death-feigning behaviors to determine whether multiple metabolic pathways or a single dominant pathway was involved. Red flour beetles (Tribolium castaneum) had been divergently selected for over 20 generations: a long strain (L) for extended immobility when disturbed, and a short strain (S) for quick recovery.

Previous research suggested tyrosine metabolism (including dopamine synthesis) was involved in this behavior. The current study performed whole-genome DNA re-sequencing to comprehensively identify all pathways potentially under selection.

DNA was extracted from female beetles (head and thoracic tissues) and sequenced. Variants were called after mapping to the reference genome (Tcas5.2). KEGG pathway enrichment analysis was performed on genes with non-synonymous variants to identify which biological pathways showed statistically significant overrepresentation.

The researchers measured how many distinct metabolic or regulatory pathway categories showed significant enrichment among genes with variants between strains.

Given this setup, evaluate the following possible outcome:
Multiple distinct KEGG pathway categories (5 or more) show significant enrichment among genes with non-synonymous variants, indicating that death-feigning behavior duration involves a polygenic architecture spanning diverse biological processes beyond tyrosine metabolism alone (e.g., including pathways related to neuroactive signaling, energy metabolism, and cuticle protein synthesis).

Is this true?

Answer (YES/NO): YES